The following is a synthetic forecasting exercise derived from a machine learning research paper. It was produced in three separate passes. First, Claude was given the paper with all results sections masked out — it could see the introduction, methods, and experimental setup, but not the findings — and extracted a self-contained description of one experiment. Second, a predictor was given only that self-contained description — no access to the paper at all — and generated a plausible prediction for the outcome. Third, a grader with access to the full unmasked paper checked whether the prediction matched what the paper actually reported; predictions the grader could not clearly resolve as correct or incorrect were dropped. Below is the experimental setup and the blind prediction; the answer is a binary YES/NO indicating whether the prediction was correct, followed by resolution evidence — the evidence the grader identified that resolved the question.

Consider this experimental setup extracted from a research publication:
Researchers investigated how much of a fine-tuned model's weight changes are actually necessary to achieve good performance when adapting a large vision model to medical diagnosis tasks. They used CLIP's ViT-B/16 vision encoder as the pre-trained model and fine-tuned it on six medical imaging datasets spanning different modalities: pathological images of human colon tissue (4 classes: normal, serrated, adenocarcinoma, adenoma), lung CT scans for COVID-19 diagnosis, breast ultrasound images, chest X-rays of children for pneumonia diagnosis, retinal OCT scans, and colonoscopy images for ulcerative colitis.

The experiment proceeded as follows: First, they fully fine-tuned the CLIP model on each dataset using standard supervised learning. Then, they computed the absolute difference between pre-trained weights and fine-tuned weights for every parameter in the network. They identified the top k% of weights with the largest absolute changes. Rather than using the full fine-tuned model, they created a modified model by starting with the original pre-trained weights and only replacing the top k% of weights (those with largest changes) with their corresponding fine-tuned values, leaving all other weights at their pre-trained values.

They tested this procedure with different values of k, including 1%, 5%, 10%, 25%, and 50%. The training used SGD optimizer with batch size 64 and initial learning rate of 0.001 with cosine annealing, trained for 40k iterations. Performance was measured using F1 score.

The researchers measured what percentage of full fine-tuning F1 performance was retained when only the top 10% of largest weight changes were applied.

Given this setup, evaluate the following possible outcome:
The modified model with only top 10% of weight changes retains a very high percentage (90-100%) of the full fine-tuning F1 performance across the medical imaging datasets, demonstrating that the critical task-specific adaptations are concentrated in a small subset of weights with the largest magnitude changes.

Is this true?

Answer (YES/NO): YES